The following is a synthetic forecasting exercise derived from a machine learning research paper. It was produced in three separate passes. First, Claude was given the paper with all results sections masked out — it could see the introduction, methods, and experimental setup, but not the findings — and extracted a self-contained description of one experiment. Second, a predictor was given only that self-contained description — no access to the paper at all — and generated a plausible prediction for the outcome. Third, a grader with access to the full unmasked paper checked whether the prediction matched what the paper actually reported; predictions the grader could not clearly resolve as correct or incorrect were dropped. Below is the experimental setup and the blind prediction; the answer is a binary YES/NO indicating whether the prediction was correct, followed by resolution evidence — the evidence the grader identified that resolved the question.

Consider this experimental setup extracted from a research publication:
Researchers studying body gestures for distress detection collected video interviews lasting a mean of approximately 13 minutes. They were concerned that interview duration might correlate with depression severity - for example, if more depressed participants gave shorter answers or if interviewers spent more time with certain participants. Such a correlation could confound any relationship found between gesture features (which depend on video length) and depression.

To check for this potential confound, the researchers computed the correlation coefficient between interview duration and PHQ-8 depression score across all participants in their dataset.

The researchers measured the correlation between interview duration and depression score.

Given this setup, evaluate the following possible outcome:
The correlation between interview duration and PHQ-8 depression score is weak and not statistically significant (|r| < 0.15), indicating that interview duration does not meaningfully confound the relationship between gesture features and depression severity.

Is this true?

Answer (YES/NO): YES